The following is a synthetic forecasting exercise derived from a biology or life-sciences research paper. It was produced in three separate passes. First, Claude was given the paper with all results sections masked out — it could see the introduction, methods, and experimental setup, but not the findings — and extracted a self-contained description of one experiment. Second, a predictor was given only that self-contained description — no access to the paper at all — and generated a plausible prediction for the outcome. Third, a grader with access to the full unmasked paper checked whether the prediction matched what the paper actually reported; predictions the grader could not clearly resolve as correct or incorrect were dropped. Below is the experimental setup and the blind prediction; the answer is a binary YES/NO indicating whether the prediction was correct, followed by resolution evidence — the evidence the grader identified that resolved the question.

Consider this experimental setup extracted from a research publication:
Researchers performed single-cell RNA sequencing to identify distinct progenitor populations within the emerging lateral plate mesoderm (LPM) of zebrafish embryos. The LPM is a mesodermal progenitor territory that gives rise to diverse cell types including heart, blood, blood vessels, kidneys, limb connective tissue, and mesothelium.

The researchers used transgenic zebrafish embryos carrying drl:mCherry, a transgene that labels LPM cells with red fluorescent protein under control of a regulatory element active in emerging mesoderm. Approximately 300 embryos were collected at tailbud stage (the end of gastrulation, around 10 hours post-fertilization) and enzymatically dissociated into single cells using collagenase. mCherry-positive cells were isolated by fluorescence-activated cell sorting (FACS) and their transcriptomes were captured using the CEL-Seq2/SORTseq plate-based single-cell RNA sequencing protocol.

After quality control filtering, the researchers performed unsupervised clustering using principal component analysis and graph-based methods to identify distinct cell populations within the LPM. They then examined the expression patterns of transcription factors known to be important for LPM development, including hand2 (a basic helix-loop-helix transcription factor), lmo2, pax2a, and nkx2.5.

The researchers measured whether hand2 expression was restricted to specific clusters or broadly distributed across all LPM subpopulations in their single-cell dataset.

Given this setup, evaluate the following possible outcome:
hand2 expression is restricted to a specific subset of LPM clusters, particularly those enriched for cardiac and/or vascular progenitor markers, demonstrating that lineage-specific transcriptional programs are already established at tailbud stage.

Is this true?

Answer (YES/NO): NO